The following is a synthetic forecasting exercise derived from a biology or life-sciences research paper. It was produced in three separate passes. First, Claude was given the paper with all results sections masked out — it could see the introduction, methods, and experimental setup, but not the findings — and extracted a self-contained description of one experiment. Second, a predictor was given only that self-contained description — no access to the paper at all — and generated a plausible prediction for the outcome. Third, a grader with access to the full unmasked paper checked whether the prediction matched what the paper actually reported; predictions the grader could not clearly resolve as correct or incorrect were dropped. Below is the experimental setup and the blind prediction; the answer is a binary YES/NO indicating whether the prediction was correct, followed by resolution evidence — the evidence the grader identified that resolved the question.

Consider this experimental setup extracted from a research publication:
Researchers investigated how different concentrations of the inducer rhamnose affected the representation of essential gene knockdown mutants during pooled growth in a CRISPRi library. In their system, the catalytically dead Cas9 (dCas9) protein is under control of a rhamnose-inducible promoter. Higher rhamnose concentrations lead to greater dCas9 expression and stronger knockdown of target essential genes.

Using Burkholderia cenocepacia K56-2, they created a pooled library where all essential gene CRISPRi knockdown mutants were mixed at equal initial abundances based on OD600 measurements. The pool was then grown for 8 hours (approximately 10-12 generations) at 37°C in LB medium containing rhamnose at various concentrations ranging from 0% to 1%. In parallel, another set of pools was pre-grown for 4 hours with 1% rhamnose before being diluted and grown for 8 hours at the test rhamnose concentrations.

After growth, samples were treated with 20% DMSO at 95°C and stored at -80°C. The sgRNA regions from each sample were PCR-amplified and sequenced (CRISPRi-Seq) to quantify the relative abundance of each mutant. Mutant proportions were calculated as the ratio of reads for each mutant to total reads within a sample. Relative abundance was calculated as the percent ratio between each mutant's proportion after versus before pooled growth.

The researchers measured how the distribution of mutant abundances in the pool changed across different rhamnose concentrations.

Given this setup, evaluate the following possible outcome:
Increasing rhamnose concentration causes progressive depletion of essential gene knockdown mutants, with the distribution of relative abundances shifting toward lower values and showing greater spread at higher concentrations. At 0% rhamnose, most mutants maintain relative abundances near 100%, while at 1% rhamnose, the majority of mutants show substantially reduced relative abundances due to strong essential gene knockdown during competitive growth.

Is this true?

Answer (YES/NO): NO